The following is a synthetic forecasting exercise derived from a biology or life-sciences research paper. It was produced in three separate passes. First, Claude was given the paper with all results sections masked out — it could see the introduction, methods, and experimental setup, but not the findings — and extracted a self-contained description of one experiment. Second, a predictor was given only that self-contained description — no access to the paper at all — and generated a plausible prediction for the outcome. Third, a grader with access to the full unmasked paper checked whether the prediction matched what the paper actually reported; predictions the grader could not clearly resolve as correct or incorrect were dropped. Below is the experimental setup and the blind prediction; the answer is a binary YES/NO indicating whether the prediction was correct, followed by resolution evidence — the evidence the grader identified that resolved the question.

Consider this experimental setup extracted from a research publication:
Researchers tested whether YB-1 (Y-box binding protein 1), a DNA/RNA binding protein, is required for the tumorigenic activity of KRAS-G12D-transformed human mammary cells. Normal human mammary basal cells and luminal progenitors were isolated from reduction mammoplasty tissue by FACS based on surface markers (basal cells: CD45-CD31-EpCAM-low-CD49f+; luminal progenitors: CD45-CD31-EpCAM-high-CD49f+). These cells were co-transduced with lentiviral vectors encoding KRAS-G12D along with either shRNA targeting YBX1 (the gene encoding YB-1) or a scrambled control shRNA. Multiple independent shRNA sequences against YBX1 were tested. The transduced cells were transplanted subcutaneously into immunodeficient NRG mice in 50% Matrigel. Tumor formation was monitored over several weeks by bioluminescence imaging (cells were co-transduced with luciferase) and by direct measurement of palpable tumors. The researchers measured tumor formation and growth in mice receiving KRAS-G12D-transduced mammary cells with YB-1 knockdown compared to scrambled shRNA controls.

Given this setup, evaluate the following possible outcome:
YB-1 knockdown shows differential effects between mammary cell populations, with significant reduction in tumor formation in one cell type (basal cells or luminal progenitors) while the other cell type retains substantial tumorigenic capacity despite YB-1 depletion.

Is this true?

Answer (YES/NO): NO